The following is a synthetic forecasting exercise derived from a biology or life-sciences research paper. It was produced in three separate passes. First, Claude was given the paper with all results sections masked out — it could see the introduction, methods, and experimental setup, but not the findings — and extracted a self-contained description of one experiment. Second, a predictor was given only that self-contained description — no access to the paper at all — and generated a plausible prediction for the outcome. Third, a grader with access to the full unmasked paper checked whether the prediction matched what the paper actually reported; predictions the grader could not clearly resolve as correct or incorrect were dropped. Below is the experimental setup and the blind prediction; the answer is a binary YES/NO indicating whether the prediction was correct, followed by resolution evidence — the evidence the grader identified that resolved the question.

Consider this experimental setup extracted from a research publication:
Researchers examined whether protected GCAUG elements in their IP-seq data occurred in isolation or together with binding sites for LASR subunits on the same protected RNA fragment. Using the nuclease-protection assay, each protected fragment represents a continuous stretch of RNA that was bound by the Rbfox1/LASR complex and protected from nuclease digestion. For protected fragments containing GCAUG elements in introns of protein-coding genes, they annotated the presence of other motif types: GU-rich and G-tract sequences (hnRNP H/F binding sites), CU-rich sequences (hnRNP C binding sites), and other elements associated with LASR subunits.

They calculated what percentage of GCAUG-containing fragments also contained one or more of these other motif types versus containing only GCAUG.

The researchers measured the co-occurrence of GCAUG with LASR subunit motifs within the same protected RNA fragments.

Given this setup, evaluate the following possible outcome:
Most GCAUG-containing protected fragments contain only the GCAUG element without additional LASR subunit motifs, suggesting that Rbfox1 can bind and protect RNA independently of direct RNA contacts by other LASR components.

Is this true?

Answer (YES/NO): NO